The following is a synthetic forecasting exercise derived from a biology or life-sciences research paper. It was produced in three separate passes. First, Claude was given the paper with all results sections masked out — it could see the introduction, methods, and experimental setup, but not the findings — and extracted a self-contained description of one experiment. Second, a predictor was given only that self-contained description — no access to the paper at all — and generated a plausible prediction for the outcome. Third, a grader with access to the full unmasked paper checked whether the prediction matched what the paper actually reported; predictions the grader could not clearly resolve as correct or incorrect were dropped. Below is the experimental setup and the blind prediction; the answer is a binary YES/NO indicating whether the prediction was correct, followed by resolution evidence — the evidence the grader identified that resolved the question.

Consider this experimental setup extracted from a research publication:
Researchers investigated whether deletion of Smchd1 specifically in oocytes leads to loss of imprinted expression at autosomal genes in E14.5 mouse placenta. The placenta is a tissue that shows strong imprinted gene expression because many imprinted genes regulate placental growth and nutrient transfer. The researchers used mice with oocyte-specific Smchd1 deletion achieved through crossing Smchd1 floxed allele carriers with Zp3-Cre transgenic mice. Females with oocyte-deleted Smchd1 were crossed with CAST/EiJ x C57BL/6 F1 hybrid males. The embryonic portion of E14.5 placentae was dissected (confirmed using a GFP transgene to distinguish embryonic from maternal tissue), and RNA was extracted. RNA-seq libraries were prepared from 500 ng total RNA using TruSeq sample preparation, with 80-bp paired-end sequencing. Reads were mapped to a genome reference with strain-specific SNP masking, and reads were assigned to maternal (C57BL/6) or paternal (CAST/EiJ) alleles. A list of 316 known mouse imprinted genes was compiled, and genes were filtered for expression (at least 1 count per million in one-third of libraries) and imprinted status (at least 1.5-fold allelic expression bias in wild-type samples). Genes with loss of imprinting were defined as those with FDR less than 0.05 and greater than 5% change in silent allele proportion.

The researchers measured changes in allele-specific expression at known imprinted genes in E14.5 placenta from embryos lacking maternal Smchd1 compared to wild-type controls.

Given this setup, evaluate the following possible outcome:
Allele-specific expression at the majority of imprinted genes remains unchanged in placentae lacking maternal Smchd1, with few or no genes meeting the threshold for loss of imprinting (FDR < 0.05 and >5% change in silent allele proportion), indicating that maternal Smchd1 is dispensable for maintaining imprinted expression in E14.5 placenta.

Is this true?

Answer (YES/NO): NO